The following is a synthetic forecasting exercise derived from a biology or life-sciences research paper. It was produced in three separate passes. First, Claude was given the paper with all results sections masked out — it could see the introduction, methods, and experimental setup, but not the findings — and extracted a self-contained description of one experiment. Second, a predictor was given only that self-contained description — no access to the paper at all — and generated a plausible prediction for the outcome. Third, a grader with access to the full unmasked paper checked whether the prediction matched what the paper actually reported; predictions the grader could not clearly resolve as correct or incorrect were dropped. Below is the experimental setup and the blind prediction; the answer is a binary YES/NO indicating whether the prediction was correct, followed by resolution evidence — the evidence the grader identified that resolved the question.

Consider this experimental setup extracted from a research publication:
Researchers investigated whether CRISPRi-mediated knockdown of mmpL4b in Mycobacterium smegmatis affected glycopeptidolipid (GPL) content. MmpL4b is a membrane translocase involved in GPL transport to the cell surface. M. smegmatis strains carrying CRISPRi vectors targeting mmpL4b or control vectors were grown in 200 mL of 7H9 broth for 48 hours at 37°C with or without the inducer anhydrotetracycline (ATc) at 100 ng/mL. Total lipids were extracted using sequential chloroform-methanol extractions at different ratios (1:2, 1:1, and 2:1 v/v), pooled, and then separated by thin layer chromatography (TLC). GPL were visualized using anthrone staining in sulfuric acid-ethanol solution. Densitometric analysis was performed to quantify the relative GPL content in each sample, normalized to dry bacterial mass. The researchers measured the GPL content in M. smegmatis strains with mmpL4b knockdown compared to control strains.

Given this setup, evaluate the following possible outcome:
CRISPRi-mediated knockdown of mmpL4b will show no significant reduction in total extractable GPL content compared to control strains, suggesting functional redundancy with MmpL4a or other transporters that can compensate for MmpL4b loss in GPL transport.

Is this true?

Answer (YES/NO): NO